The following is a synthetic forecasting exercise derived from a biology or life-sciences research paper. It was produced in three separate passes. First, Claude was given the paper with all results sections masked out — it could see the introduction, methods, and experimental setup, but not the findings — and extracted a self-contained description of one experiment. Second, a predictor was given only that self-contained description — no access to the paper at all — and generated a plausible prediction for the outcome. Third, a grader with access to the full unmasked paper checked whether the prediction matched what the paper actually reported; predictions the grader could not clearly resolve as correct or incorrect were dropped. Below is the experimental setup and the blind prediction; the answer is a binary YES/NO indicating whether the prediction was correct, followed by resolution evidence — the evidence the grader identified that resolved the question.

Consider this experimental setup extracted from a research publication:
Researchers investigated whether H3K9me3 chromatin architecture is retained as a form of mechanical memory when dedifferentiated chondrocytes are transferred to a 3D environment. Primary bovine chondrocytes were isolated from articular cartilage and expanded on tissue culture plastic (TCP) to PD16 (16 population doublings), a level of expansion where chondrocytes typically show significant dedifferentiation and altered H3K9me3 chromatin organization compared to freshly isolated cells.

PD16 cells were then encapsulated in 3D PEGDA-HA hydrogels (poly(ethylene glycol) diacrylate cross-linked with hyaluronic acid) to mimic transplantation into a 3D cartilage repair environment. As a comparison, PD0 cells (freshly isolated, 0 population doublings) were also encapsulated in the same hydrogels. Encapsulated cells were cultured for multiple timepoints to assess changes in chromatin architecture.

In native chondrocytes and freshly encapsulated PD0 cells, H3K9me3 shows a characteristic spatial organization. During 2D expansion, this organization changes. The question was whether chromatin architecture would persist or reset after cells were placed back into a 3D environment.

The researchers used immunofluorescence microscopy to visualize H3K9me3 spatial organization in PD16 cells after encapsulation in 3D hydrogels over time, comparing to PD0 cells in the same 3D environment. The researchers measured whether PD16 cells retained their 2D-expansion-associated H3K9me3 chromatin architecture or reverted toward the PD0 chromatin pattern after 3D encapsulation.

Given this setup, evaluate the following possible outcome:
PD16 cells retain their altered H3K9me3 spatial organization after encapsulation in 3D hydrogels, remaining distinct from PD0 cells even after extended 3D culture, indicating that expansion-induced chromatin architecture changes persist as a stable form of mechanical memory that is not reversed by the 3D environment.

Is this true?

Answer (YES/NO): YES